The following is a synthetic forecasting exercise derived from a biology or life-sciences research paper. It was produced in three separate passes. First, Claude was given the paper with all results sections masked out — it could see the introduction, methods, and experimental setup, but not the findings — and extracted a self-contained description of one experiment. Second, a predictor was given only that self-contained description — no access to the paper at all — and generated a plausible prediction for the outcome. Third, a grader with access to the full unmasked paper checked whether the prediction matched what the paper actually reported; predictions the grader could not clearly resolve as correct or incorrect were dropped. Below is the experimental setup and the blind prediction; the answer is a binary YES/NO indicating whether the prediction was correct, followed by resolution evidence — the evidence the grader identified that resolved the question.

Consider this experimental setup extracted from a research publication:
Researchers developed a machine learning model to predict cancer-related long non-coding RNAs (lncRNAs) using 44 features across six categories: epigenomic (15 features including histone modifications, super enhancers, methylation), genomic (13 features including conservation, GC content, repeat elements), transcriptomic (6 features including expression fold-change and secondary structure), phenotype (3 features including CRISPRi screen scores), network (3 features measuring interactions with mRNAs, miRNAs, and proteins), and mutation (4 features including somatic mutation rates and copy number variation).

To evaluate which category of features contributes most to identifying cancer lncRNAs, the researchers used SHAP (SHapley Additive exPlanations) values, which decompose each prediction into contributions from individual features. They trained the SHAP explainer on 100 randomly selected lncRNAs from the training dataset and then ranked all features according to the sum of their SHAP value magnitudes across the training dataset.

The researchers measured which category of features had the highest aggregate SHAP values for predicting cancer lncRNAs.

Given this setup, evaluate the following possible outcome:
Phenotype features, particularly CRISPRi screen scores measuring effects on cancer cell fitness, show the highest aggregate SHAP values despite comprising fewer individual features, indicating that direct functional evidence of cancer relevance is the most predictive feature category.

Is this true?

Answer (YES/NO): NO